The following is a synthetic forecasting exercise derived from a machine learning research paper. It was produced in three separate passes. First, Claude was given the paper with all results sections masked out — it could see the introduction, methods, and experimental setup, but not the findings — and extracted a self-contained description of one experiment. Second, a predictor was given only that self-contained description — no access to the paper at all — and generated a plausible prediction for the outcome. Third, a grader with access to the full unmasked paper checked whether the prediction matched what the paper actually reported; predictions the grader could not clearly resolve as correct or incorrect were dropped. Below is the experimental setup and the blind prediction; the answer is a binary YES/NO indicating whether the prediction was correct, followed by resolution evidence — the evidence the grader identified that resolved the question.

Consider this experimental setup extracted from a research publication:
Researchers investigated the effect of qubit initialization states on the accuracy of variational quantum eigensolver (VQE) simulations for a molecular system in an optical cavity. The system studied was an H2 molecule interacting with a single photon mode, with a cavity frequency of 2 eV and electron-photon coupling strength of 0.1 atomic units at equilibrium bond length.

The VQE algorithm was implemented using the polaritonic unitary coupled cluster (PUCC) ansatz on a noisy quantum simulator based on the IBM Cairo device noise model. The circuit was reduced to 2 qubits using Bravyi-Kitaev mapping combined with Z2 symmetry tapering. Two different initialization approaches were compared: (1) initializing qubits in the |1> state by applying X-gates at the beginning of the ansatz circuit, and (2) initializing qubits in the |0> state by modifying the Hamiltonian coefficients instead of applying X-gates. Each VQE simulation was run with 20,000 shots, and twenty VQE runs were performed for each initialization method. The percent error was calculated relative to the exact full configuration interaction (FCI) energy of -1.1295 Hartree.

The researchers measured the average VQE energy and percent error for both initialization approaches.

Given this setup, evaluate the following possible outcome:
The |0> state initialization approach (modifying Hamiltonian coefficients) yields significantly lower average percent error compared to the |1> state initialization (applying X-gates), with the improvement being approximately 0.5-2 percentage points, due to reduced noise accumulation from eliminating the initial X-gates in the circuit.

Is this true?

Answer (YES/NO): NO